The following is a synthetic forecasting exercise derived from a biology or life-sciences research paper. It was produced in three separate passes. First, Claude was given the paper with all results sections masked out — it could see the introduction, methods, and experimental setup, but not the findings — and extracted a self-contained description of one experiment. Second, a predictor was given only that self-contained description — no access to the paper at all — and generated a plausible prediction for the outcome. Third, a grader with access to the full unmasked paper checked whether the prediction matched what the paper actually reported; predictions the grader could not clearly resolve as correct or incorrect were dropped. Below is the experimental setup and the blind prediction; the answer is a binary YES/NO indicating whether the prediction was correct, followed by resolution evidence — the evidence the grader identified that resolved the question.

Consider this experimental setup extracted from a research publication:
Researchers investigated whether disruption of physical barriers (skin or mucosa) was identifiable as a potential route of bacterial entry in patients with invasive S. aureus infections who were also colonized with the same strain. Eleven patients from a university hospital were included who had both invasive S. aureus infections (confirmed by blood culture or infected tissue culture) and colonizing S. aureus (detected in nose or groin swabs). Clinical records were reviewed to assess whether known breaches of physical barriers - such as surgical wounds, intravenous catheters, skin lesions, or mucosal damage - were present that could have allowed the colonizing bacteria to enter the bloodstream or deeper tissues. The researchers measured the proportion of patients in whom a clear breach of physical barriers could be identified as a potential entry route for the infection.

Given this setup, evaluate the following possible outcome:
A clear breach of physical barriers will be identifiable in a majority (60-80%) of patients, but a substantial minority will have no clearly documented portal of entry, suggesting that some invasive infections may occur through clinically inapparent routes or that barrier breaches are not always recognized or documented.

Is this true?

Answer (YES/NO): YES